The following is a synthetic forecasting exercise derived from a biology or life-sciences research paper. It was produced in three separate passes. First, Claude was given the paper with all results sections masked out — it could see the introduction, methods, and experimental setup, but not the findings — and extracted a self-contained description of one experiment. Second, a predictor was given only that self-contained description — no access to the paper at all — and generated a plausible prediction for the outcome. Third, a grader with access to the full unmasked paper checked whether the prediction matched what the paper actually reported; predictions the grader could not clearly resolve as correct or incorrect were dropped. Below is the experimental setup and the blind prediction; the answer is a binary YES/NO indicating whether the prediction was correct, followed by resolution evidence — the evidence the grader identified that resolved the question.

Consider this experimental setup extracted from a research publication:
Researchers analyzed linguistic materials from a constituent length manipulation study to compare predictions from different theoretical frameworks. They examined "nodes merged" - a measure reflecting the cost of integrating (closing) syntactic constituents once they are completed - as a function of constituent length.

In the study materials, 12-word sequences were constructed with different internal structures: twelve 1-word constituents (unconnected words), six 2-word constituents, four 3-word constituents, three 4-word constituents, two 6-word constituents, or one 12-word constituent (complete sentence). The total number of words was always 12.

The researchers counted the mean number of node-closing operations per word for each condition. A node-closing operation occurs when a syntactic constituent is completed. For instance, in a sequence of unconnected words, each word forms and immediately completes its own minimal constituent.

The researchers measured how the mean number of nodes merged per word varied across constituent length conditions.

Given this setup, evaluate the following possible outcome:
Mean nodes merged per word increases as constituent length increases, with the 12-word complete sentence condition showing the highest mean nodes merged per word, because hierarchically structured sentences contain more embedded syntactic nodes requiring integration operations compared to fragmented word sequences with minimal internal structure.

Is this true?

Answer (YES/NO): NO